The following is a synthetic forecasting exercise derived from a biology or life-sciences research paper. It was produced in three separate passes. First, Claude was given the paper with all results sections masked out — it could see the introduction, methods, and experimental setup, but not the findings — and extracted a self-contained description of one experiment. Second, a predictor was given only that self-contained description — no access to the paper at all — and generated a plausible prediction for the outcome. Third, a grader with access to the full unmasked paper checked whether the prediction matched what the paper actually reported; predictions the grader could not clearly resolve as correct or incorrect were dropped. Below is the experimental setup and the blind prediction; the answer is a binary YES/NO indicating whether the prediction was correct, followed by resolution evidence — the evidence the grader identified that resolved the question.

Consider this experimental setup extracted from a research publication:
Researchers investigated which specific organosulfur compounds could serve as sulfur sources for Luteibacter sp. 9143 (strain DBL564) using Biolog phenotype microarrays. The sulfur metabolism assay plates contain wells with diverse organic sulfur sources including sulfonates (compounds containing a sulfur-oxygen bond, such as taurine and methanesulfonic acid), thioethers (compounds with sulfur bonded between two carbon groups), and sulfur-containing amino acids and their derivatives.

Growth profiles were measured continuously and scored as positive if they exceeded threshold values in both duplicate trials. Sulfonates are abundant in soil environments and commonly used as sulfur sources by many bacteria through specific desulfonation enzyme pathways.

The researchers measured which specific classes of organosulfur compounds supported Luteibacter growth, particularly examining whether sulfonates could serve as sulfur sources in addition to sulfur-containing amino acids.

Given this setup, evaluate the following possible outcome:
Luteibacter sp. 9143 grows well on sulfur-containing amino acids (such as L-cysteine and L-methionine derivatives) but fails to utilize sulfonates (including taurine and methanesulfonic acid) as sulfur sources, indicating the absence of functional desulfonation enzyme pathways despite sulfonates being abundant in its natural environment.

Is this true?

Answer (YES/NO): NO